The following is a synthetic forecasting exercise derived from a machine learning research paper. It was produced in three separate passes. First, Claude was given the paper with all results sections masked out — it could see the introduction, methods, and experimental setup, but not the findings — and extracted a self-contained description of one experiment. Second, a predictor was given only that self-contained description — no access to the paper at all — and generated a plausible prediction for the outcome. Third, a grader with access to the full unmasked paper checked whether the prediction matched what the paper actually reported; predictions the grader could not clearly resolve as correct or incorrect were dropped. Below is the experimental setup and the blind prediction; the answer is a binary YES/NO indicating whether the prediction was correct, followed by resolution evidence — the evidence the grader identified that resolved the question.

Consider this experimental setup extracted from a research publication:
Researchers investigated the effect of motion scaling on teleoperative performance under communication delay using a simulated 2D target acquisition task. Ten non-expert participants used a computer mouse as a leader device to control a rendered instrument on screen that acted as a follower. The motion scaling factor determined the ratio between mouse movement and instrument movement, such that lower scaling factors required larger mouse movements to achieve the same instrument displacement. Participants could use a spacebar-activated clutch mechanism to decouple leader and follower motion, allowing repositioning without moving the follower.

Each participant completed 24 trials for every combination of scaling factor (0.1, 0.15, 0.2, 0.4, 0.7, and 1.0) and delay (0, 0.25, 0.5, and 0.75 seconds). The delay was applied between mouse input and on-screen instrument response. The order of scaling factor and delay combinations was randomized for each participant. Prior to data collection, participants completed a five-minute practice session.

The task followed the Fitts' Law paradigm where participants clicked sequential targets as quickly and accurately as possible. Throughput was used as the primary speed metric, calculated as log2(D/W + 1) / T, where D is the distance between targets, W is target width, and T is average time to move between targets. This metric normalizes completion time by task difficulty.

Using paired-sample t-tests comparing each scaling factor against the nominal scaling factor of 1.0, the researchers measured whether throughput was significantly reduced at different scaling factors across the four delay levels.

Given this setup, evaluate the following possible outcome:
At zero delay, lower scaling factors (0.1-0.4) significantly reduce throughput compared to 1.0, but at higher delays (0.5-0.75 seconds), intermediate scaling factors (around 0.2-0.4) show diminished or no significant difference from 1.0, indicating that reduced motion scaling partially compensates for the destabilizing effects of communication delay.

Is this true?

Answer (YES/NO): NO